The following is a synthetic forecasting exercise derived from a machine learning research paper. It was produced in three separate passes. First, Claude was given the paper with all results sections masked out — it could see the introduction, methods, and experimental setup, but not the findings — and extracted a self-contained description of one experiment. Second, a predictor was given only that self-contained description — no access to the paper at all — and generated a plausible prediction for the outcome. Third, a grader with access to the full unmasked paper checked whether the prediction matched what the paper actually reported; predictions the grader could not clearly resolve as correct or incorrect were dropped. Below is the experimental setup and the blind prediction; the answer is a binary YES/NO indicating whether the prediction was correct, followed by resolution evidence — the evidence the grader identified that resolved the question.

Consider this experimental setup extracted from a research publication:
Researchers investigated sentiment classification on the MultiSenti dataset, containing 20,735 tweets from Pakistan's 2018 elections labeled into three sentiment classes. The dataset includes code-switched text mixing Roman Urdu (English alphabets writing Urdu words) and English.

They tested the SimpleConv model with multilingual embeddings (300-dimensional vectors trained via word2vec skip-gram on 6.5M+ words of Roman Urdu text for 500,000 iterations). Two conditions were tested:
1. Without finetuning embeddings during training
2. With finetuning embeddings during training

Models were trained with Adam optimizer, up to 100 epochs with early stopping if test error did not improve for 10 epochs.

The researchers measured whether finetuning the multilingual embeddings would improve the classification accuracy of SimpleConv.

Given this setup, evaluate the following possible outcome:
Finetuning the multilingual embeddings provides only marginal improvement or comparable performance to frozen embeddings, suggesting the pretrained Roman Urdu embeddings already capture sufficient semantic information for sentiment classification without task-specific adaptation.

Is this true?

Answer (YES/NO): NO